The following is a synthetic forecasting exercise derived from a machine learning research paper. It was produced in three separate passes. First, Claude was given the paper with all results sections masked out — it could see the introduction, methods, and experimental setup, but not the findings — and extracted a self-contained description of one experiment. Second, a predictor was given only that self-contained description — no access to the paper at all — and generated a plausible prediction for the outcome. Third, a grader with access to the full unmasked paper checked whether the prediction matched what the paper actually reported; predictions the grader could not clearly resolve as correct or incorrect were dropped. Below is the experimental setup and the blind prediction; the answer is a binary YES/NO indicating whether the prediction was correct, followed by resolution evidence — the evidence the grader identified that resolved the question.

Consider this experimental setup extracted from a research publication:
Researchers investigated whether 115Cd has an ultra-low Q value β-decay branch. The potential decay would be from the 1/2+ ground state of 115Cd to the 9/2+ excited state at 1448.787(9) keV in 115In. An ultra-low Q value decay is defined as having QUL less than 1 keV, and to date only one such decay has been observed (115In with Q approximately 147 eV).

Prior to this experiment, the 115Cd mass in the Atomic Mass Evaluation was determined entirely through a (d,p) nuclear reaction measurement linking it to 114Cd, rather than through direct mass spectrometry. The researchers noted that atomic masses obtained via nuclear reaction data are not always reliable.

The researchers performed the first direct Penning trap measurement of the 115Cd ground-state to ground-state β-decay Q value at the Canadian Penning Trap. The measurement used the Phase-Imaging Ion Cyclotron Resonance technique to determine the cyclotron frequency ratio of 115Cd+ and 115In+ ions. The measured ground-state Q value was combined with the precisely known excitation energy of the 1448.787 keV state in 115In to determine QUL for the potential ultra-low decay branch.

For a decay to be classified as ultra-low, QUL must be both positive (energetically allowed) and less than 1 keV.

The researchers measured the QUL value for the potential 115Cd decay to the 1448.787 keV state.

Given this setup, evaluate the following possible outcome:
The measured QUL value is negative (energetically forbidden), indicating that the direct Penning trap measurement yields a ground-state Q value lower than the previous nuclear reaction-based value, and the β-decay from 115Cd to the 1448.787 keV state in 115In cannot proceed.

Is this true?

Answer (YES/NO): NO